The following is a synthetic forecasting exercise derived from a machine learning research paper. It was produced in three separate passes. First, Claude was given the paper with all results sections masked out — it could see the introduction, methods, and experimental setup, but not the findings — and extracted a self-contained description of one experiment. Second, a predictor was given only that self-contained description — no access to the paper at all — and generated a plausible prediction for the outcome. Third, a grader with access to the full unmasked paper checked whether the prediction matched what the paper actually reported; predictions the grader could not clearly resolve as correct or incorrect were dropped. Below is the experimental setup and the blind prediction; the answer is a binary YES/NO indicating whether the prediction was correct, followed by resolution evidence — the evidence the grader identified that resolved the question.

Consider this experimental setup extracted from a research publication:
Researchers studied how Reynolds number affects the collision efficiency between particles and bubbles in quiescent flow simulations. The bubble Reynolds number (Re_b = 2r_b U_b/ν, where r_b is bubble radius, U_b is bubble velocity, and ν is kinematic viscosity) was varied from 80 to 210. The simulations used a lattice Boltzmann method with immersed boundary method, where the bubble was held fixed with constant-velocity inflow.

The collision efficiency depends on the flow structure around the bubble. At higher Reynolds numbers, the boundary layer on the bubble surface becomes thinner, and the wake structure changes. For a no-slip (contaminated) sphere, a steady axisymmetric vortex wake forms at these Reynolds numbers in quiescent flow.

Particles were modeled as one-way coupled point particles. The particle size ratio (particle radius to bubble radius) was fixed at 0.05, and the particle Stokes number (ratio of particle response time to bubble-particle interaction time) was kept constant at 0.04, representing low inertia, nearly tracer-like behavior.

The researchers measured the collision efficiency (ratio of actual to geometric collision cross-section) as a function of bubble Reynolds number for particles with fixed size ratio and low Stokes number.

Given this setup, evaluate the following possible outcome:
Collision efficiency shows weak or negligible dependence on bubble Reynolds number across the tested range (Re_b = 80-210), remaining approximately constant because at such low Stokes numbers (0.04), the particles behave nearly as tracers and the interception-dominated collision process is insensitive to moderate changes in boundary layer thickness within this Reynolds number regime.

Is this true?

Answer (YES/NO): NO